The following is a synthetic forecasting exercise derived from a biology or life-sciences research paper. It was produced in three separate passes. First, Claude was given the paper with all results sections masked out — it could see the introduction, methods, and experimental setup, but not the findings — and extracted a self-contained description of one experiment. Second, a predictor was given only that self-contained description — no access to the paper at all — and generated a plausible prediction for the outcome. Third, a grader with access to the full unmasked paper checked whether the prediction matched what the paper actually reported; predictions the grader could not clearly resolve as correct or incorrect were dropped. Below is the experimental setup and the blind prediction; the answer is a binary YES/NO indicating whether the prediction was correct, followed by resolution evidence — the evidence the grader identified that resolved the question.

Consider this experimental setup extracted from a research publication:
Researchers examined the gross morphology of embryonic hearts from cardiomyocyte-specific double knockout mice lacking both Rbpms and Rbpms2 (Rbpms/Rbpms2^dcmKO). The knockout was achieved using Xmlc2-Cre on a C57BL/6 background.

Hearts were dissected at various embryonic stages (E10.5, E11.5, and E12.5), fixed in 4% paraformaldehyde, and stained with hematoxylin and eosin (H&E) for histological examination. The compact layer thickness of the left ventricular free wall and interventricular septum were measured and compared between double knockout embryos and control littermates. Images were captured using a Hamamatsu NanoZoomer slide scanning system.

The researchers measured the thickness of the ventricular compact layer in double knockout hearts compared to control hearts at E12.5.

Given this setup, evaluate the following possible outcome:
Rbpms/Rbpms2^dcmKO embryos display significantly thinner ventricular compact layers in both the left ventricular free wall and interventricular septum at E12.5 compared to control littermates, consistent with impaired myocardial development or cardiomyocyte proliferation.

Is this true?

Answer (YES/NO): YES